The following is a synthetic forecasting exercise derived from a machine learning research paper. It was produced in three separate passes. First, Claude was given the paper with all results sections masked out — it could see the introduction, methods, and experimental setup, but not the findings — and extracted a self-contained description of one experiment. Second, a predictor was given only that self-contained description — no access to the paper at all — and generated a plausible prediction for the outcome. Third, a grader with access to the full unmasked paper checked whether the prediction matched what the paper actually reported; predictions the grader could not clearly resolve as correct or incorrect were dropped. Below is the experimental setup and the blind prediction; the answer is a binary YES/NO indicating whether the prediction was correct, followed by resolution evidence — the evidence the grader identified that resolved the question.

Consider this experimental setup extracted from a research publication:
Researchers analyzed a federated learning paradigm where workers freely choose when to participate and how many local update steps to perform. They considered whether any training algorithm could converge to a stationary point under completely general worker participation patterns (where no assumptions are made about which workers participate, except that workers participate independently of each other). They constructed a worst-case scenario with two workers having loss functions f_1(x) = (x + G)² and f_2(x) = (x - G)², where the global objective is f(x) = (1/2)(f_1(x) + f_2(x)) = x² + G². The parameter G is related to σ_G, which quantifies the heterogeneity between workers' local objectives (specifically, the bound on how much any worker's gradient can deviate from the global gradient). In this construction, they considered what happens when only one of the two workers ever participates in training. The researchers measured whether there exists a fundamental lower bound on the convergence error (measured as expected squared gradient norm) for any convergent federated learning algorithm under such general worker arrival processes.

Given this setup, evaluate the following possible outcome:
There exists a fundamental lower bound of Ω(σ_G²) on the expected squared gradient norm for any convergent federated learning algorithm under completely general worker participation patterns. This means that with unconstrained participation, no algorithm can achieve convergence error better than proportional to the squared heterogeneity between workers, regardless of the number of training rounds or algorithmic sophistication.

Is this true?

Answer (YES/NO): YES